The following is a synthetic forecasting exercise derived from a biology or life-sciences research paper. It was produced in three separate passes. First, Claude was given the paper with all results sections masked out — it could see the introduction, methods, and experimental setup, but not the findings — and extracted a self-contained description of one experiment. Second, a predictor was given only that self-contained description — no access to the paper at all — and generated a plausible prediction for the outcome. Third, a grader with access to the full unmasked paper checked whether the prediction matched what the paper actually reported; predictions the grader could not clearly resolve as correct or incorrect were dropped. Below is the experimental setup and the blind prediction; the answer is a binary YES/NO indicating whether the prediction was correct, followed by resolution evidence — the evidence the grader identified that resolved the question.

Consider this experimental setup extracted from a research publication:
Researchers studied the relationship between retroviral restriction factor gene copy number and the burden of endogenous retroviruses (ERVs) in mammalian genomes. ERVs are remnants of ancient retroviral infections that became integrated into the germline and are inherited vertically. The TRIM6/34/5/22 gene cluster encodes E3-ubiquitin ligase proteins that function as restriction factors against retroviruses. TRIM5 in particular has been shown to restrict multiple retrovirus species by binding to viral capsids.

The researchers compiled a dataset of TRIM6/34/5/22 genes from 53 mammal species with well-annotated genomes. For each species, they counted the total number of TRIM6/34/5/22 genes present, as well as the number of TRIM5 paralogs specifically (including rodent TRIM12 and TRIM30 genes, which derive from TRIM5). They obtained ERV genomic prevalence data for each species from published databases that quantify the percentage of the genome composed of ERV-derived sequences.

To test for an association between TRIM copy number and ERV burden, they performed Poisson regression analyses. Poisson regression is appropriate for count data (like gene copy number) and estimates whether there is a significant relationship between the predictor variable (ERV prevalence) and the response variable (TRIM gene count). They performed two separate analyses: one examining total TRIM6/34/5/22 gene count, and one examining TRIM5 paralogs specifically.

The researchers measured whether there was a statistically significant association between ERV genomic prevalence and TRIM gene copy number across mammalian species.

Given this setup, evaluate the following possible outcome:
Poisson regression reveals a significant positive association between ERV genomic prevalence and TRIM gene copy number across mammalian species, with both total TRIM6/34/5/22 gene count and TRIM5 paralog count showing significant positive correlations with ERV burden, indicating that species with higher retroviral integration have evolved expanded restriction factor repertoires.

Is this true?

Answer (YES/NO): YES